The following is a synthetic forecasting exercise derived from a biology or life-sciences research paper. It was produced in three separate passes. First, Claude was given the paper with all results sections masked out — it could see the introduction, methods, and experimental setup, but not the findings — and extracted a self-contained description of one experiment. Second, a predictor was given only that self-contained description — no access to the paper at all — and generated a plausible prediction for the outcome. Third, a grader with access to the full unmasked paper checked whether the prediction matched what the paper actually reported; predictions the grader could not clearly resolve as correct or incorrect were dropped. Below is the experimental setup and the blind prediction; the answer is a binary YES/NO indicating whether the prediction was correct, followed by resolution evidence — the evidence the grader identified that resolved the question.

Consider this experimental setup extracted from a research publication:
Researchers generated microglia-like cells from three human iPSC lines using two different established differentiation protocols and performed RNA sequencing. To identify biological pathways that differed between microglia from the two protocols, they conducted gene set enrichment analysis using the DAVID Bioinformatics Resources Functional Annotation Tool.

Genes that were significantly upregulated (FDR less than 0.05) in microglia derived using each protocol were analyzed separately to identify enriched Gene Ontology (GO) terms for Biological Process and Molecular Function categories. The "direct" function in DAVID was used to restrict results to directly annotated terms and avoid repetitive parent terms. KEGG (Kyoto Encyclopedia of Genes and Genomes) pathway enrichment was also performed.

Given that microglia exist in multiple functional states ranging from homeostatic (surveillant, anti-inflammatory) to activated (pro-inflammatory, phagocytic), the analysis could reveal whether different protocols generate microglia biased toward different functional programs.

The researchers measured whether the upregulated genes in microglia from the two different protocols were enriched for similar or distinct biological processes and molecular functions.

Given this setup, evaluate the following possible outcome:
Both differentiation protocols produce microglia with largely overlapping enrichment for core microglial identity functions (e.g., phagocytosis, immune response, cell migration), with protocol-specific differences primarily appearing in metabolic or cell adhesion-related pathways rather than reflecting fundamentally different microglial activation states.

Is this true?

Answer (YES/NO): NO